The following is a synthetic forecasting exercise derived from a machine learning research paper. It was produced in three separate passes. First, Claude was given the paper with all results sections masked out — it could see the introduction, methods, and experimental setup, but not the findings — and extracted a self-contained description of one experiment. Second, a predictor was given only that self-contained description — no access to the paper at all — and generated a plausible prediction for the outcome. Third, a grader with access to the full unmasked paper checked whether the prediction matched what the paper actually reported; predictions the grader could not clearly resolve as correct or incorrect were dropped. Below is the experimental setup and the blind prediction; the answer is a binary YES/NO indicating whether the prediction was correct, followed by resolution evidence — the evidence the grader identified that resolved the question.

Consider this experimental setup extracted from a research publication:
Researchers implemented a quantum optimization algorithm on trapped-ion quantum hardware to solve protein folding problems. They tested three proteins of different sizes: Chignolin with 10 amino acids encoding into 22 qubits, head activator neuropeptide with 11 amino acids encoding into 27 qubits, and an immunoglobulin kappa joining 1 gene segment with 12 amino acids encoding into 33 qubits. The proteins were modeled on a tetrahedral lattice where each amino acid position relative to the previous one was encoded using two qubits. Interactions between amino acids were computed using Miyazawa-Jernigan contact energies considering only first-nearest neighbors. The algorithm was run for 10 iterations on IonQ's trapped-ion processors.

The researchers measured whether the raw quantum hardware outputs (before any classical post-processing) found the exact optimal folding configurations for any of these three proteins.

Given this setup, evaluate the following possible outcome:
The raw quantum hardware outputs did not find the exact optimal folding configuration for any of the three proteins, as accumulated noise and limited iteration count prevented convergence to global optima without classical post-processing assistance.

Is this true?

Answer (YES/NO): YES